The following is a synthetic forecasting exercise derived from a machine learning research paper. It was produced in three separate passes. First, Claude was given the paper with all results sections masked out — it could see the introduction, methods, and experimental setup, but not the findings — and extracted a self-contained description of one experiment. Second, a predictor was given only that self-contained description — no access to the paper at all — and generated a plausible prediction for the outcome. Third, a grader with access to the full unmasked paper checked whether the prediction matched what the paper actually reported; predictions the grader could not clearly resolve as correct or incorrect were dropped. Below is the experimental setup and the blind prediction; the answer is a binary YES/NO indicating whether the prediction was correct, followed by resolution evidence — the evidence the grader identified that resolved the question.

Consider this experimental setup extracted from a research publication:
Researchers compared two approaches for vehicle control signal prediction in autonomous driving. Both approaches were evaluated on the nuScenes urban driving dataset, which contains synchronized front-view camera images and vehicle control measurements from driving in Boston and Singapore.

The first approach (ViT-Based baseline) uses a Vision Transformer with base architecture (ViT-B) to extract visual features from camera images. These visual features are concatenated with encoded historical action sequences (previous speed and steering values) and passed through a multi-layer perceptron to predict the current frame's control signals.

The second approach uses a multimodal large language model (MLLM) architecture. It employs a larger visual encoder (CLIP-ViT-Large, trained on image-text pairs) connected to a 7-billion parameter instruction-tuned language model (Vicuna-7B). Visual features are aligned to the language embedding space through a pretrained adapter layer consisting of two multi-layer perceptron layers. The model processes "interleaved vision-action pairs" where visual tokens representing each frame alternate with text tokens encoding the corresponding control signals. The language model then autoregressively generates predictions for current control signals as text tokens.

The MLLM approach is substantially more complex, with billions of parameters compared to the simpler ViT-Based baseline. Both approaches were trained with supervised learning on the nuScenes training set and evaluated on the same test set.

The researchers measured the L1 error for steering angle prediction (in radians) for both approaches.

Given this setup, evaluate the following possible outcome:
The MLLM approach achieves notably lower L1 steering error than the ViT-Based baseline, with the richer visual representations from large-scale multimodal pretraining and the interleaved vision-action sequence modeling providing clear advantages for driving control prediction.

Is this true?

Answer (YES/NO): NO